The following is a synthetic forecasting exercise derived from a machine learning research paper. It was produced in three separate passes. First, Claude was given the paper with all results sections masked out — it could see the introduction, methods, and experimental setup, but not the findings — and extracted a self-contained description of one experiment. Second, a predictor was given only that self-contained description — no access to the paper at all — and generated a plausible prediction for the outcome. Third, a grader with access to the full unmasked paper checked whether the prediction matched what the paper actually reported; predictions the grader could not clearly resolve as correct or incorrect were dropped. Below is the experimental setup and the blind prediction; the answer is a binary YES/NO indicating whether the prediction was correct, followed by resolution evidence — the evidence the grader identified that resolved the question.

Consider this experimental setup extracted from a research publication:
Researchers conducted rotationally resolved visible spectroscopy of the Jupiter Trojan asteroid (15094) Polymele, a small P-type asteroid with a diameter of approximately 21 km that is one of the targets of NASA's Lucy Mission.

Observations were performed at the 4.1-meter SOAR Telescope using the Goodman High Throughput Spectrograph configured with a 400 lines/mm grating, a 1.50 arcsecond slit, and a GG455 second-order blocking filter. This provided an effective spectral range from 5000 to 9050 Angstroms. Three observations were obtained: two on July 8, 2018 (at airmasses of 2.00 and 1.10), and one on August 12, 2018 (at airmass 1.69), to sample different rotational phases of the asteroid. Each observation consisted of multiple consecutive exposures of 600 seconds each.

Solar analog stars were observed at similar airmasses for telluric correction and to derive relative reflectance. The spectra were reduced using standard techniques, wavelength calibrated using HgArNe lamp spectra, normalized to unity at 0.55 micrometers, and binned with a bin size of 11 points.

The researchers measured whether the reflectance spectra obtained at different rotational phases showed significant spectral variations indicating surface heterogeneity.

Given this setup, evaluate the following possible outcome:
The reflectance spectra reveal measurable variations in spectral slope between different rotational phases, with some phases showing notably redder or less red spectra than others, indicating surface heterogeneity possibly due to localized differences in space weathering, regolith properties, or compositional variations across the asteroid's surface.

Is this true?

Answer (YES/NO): NO